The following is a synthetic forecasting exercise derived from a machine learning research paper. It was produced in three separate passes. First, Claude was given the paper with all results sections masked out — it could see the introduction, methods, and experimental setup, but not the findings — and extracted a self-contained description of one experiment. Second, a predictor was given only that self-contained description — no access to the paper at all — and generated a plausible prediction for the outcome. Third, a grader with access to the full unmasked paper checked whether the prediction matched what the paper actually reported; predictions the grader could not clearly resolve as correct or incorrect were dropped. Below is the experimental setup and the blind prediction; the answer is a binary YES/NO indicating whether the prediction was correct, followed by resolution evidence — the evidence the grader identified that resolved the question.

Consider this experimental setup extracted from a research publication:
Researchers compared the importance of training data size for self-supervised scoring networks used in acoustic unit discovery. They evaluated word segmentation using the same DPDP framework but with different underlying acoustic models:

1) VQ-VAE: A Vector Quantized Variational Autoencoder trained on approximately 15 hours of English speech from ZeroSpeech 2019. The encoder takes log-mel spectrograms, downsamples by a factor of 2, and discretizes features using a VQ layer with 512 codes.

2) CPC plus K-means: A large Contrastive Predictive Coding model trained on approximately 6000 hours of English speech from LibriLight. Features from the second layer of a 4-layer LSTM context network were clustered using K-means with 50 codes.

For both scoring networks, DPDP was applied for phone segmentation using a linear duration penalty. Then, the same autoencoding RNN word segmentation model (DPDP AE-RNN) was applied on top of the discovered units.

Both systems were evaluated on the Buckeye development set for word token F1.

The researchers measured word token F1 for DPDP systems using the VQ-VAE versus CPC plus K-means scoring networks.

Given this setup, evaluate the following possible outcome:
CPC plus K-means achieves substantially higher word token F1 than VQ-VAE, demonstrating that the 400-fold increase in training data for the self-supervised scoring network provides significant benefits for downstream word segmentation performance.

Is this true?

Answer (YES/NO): YES